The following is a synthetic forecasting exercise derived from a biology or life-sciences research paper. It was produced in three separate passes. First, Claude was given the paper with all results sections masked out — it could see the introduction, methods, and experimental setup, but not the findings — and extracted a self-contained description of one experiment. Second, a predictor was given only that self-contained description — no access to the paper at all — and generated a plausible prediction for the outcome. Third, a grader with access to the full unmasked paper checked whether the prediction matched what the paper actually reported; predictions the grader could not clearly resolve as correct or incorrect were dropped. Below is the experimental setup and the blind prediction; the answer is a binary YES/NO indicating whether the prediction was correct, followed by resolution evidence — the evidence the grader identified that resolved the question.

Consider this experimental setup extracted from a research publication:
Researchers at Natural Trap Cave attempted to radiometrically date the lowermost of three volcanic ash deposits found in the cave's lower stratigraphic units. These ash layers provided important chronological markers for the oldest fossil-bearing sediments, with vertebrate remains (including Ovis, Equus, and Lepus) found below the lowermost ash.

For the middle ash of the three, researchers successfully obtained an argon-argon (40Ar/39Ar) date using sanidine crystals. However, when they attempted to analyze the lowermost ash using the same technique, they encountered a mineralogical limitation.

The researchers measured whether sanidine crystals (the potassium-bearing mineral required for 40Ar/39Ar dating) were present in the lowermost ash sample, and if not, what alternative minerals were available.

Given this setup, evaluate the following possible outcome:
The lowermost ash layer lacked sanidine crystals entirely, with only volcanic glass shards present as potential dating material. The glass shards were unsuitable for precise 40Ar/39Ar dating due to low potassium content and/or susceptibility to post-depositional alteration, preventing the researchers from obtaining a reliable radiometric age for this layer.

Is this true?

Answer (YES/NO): NO